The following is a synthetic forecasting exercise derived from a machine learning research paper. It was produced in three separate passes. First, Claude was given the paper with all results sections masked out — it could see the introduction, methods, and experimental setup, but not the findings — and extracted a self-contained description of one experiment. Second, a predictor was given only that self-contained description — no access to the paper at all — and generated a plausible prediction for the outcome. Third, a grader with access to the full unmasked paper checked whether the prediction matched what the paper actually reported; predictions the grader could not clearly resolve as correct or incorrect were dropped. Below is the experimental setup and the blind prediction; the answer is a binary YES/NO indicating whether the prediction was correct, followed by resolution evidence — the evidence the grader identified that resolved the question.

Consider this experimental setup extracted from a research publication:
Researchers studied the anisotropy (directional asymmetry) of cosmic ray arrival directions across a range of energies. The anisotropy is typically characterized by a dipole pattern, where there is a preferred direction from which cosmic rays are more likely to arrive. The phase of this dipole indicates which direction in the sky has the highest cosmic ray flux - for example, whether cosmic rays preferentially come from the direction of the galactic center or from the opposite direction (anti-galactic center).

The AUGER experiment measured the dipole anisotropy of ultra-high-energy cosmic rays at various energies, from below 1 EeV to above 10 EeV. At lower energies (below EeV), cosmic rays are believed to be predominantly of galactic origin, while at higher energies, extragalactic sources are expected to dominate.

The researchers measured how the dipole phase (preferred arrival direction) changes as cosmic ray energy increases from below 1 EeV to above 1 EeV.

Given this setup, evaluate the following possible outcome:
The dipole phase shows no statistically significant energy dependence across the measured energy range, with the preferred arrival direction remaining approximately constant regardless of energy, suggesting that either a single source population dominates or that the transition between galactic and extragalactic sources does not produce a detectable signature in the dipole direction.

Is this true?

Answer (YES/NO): NO